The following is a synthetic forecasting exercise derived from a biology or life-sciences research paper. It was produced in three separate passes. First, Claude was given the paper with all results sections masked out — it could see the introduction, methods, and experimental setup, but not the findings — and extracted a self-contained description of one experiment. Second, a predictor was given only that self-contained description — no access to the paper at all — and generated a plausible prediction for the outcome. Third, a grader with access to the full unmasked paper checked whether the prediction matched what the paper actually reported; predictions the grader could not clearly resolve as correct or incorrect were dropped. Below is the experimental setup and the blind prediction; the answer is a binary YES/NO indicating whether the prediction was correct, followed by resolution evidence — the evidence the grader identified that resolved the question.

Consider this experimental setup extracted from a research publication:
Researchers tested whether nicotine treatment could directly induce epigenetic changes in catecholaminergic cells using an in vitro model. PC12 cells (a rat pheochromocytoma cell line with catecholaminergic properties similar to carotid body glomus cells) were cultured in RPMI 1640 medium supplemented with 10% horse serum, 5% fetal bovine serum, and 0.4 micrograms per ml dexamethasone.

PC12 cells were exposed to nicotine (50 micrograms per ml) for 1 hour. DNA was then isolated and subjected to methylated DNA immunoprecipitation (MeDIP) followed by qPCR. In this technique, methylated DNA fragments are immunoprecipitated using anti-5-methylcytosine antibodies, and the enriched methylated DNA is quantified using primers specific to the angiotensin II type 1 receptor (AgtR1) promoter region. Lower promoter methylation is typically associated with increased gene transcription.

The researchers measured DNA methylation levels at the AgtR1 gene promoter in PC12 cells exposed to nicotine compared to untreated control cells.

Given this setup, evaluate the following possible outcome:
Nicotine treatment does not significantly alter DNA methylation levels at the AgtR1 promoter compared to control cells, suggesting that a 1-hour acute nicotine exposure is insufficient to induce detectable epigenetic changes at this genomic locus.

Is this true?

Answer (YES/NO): NO